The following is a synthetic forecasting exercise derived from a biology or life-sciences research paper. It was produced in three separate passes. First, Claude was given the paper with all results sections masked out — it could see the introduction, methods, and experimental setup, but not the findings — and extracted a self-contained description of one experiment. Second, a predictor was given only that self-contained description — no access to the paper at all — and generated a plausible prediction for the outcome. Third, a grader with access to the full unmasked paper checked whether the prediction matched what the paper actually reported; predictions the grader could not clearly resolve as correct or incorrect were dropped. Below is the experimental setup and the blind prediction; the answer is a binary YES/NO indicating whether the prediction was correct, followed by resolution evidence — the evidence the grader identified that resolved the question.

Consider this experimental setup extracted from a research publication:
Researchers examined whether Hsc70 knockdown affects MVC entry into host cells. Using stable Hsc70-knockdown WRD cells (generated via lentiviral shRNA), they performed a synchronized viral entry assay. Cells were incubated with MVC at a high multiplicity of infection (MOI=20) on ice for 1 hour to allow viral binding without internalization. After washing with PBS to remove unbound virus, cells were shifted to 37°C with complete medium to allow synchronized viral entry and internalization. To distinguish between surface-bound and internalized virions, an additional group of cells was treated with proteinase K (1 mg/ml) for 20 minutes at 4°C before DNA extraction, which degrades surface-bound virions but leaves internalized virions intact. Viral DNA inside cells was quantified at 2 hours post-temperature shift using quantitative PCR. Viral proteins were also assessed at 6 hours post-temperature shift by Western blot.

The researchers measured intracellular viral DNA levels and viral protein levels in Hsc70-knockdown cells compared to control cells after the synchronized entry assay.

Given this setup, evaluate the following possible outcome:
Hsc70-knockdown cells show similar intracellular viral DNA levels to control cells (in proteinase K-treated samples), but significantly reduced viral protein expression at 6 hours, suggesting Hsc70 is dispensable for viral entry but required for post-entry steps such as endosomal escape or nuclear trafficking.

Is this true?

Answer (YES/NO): NO